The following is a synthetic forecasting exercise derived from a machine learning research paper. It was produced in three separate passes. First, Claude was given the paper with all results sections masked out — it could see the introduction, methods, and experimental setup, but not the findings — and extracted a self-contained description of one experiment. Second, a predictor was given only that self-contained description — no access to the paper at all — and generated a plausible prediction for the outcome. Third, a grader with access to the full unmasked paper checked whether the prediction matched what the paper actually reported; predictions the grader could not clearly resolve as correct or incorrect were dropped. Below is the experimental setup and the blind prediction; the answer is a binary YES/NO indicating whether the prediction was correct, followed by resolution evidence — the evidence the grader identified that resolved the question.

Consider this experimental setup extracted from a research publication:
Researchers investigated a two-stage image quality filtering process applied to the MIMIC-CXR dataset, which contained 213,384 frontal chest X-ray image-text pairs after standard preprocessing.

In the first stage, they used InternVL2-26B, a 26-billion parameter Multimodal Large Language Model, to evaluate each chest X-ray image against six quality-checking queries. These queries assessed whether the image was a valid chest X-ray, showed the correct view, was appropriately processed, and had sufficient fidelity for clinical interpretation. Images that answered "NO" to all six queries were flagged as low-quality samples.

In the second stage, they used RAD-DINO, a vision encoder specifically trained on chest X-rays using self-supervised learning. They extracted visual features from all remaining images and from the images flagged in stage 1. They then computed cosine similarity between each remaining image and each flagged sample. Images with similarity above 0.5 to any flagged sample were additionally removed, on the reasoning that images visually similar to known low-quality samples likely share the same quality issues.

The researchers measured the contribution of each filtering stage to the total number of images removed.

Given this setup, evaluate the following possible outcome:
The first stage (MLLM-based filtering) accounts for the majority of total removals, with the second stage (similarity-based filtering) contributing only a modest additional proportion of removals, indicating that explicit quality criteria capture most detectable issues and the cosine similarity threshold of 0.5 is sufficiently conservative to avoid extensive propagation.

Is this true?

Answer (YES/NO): NO